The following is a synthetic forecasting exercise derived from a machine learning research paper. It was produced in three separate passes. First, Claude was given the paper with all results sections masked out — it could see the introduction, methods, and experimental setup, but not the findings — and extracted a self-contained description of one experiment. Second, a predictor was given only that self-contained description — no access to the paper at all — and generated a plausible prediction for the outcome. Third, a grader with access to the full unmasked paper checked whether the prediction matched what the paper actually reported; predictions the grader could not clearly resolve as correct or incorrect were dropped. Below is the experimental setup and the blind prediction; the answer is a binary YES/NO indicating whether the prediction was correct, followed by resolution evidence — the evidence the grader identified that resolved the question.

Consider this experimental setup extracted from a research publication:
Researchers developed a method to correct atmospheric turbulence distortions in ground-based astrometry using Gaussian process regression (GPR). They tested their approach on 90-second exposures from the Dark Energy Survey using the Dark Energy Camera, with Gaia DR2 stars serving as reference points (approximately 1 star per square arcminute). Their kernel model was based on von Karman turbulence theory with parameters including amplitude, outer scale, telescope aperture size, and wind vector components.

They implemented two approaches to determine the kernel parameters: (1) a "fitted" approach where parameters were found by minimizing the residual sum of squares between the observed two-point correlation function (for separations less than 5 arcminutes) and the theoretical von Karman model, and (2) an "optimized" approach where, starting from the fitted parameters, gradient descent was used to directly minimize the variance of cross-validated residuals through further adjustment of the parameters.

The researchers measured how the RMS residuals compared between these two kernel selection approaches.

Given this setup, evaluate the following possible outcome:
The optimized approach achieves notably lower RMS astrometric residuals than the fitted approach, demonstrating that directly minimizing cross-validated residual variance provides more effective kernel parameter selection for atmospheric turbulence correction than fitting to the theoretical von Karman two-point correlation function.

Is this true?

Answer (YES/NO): YES